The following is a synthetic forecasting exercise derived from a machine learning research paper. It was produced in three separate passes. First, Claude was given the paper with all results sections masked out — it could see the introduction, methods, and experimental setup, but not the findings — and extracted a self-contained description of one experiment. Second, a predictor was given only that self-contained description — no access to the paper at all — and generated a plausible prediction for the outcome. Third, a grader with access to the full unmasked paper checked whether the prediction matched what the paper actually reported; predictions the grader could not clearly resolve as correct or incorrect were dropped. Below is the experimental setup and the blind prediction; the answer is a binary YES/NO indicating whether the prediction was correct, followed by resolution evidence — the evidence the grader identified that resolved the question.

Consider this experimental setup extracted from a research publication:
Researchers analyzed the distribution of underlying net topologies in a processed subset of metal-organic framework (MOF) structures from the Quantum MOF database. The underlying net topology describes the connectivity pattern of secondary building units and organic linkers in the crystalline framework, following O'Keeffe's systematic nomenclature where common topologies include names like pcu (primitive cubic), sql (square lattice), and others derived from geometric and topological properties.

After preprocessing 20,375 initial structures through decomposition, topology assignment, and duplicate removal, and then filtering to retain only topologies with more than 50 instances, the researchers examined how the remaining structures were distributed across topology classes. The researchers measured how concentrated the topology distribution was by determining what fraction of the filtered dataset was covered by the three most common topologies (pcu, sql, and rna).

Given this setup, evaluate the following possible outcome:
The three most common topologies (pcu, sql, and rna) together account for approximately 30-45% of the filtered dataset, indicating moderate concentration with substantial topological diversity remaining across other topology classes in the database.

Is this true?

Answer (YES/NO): NO